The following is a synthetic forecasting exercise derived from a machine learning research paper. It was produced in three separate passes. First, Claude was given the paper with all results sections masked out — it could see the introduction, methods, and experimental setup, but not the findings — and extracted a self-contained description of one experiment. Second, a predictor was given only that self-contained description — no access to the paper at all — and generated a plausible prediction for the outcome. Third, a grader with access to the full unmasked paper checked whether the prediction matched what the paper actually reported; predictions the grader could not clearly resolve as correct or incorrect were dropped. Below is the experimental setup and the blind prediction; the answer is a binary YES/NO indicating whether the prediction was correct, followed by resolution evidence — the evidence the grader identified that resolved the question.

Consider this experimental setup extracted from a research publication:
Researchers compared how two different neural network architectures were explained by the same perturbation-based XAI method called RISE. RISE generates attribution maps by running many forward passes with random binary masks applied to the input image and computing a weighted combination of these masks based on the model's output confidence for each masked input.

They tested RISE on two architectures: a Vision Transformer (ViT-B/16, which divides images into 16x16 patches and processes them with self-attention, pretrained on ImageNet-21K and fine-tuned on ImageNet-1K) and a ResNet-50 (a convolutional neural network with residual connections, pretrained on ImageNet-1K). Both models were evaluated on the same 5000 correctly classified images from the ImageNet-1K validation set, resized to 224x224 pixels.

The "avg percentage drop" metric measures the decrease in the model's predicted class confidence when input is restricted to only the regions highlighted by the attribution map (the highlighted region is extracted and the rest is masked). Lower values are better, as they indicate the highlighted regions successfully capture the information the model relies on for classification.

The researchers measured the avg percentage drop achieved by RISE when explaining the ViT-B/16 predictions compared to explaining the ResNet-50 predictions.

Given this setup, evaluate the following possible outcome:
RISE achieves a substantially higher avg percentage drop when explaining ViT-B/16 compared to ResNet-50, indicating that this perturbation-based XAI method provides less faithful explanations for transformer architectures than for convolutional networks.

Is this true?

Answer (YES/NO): YES